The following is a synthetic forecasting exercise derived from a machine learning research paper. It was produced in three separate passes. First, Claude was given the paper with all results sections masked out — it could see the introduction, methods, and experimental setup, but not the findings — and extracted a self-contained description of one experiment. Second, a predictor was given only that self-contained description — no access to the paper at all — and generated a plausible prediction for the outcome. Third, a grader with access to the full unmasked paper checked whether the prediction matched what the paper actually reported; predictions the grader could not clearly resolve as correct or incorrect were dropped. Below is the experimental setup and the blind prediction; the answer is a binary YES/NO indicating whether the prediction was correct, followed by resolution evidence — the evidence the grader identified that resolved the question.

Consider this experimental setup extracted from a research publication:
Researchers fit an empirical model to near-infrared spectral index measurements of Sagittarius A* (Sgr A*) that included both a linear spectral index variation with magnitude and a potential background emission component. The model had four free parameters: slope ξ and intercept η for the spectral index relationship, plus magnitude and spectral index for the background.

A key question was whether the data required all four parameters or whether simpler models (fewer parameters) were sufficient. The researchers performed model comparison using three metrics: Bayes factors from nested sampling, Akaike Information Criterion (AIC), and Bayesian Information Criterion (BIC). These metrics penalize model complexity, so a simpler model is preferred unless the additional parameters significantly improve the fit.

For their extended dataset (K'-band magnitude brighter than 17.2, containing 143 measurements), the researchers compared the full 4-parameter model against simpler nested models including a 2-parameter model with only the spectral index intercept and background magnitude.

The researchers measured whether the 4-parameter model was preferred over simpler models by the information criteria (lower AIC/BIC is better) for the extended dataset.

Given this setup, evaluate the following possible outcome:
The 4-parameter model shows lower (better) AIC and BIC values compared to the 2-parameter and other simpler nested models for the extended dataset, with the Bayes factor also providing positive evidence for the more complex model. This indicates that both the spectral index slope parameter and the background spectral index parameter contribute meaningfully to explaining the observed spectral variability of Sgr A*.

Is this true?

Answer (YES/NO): NO